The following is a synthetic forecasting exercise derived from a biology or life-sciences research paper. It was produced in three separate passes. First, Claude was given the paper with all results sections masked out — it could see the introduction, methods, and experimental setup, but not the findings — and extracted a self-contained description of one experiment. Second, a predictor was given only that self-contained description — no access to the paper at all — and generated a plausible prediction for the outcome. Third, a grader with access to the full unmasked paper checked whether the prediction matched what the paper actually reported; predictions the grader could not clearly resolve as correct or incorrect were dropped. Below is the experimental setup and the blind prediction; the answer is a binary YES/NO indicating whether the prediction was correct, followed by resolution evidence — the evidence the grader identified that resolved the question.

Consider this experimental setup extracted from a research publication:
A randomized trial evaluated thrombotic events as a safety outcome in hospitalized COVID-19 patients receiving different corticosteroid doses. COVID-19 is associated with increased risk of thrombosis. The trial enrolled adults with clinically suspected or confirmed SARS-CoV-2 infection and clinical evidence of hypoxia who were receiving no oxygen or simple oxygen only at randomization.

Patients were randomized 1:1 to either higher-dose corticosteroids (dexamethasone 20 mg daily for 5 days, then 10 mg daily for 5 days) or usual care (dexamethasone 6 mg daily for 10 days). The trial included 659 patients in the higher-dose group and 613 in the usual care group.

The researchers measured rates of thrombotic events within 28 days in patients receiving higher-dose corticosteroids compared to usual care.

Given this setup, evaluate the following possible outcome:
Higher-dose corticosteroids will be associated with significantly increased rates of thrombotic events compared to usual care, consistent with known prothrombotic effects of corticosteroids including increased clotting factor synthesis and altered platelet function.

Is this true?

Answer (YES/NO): NO